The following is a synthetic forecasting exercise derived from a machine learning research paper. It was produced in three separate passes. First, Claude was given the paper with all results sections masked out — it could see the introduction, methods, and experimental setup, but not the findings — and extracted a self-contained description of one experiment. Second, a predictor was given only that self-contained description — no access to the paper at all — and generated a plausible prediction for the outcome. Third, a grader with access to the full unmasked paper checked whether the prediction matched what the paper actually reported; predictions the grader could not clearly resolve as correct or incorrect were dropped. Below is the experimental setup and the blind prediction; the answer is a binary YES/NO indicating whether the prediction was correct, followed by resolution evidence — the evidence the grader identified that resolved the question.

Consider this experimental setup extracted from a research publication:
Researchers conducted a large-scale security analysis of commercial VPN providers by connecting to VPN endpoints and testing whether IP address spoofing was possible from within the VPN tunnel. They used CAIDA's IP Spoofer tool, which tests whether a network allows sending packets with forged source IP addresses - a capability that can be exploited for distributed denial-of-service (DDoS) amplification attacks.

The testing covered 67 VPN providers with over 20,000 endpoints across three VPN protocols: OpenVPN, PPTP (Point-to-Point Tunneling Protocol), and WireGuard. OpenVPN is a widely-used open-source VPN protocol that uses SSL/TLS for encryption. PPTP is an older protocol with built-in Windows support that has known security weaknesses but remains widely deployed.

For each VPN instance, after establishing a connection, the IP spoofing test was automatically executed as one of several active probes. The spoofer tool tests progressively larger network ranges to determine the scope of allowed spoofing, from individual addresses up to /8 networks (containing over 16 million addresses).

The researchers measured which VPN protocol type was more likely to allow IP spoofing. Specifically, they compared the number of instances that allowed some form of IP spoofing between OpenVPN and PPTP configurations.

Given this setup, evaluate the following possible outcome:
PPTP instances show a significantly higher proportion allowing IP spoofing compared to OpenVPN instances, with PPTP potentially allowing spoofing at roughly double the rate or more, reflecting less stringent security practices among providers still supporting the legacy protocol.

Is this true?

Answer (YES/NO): YES